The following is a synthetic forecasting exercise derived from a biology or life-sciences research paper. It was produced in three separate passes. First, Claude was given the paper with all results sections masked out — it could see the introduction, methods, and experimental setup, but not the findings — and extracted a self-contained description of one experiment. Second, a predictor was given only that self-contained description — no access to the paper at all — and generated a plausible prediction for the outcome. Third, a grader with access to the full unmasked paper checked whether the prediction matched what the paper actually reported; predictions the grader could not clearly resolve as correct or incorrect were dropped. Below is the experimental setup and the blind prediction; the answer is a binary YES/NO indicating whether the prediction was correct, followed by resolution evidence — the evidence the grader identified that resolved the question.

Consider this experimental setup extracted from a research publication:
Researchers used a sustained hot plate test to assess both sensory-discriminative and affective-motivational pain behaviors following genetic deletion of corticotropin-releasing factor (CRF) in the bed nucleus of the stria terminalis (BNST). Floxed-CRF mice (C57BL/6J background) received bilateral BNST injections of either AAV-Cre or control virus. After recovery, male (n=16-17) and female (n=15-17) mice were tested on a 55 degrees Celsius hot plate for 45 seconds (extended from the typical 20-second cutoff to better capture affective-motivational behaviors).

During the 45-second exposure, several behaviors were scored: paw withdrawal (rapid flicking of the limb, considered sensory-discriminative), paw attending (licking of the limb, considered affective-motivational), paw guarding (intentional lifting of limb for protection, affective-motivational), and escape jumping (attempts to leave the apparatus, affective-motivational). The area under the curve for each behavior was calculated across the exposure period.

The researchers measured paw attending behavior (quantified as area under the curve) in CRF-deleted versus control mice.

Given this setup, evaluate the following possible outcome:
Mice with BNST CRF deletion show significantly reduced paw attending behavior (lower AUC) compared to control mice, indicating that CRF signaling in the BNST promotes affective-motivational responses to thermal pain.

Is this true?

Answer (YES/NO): NO